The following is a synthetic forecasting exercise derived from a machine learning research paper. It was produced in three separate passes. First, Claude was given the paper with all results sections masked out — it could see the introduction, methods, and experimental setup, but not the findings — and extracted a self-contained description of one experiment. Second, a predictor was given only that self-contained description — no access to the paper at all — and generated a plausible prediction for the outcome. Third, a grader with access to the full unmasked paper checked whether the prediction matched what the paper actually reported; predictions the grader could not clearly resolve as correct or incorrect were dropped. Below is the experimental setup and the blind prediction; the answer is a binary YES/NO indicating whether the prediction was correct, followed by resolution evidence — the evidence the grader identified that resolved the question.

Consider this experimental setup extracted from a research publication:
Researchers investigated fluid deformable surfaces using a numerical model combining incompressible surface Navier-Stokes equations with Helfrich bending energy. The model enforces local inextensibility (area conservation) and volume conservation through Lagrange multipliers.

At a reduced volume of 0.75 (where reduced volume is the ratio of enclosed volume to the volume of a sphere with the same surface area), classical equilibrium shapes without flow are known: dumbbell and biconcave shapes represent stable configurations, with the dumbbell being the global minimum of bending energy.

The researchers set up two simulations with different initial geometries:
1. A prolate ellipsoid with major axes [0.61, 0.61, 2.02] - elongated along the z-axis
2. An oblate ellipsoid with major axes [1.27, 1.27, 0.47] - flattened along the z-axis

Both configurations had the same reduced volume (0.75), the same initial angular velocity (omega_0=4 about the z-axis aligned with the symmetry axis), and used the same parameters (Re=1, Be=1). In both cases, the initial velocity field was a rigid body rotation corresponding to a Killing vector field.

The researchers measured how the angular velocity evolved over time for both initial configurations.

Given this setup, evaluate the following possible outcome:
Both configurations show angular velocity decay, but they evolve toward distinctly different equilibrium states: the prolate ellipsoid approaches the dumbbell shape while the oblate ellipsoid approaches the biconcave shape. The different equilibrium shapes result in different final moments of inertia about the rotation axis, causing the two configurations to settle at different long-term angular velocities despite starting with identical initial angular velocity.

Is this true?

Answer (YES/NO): NO